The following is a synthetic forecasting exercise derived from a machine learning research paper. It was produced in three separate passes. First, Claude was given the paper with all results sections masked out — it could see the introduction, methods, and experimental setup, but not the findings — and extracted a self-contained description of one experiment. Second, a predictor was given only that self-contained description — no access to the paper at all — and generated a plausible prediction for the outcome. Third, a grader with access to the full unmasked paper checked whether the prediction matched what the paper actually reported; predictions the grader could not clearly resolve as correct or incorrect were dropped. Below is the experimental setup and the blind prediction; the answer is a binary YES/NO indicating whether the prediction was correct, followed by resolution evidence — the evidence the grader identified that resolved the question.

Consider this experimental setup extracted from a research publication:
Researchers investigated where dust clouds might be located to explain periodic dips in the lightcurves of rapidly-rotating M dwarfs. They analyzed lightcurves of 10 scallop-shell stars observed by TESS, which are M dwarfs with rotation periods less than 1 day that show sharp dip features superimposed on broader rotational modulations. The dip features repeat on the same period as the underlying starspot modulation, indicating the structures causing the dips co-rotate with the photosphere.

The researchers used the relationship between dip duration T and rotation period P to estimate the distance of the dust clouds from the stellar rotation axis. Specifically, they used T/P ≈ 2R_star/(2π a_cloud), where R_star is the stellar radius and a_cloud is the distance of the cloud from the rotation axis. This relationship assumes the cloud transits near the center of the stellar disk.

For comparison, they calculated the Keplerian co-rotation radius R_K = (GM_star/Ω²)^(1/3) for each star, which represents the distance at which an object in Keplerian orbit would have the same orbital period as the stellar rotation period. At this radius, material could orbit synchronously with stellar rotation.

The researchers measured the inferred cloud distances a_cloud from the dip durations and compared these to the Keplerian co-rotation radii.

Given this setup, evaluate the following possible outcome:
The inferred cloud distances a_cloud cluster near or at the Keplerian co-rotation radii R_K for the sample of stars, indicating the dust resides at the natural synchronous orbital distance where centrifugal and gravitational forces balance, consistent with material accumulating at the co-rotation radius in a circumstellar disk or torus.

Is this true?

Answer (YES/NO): NO